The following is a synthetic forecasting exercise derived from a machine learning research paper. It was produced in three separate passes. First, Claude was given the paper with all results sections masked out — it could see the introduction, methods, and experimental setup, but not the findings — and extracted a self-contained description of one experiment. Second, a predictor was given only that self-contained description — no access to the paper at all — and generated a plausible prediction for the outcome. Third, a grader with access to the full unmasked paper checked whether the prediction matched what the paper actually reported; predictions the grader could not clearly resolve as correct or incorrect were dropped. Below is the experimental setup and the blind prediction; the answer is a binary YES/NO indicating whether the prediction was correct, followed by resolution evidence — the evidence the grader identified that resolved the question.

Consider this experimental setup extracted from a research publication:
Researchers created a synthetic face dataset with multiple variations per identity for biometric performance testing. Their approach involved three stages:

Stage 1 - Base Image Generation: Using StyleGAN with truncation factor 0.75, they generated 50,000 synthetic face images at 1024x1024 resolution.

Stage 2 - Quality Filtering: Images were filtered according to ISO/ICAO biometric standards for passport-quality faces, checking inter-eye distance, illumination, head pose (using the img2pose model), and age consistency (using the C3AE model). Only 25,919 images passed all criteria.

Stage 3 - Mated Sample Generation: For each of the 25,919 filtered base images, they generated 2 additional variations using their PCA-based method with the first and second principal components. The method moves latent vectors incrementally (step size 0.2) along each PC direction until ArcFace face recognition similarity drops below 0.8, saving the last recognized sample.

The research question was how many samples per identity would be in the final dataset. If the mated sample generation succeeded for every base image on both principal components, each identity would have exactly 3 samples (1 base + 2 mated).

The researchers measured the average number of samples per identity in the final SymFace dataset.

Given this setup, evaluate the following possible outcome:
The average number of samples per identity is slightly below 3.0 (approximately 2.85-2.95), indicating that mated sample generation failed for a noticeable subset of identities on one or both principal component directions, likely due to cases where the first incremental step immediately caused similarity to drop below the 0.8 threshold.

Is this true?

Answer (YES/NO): NO